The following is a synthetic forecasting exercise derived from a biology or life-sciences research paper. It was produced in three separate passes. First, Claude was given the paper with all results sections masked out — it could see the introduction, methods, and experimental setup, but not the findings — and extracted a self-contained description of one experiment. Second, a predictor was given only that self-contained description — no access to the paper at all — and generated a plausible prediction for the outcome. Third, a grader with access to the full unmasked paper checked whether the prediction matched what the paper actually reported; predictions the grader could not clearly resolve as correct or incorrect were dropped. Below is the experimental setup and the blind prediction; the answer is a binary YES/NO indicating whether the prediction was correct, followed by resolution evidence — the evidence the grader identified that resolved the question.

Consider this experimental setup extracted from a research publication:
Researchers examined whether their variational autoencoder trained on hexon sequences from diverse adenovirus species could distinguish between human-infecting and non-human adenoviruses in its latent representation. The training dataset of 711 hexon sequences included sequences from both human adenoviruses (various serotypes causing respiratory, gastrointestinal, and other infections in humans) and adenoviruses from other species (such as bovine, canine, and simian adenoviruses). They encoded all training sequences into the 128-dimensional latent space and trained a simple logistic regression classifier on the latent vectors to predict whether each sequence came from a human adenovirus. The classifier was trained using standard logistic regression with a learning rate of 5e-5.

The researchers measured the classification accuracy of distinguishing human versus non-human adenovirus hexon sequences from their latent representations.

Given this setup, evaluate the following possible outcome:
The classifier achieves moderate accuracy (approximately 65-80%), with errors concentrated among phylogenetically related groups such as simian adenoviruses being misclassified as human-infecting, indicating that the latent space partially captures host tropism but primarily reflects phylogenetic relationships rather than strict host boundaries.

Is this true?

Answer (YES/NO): NO